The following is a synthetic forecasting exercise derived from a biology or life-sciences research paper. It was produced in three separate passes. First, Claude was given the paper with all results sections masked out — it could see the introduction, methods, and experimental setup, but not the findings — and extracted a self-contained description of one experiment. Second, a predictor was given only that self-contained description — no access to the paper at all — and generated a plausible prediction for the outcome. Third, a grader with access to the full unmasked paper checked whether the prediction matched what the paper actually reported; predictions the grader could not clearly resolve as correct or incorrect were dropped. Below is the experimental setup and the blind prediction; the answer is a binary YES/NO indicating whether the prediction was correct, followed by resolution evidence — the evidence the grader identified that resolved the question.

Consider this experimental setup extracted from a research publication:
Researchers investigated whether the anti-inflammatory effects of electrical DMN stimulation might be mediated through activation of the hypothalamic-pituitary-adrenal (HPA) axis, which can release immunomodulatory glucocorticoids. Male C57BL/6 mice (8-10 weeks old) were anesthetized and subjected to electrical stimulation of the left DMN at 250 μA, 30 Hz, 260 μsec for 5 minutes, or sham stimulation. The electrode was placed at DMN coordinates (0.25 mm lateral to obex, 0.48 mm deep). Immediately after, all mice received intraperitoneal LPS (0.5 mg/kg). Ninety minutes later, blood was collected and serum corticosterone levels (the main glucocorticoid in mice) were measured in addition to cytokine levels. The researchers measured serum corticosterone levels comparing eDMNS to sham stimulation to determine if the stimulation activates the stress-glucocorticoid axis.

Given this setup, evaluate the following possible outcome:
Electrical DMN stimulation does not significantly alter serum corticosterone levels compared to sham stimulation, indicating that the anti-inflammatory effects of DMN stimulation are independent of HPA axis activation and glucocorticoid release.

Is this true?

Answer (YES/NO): YES